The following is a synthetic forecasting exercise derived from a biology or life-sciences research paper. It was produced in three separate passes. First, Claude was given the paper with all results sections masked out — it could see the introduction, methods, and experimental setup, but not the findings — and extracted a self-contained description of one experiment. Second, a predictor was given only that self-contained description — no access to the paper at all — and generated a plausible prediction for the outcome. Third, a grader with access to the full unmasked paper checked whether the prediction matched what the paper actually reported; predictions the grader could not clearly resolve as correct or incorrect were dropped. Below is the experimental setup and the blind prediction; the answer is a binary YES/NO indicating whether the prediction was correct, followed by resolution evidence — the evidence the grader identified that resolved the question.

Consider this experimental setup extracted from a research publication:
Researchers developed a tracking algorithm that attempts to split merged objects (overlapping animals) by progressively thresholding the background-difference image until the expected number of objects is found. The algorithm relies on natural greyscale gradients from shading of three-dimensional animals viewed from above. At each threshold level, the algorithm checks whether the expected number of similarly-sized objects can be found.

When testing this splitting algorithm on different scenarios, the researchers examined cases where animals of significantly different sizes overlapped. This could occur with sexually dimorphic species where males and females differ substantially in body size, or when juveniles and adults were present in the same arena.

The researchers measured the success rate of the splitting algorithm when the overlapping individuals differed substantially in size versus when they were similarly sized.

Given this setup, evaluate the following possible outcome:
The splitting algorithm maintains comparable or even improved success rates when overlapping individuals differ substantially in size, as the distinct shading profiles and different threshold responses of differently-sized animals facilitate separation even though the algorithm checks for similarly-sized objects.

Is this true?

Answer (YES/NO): NO